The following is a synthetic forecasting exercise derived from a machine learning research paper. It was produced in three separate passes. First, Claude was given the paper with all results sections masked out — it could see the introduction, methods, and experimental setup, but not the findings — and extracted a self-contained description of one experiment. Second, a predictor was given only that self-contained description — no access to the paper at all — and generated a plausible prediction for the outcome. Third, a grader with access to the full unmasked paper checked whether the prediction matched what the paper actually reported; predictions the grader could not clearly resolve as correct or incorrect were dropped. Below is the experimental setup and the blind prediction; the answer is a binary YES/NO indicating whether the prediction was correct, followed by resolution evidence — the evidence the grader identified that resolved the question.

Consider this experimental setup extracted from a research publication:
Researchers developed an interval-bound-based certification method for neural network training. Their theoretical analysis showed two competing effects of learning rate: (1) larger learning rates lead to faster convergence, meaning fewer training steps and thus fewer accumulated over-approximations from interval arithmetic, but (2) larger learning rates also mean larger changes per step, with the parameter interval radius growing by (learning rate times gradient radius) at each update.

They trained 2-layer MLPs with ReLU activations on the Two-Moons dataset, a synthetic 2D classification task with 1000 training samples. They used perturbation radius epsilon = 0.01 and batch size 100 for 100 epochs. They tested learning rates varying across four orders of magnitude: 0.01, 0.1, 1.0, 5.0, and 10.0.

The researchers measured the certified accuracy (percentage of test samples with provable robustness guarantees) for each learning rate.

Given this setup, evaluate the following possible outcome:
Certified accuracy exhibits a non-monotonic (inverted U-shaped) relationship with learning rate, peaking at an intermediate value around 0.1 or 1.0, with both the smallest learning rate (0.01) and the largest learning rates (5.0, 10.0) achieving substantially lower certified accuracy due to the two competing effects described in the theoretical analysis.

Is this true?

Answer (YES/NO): NO